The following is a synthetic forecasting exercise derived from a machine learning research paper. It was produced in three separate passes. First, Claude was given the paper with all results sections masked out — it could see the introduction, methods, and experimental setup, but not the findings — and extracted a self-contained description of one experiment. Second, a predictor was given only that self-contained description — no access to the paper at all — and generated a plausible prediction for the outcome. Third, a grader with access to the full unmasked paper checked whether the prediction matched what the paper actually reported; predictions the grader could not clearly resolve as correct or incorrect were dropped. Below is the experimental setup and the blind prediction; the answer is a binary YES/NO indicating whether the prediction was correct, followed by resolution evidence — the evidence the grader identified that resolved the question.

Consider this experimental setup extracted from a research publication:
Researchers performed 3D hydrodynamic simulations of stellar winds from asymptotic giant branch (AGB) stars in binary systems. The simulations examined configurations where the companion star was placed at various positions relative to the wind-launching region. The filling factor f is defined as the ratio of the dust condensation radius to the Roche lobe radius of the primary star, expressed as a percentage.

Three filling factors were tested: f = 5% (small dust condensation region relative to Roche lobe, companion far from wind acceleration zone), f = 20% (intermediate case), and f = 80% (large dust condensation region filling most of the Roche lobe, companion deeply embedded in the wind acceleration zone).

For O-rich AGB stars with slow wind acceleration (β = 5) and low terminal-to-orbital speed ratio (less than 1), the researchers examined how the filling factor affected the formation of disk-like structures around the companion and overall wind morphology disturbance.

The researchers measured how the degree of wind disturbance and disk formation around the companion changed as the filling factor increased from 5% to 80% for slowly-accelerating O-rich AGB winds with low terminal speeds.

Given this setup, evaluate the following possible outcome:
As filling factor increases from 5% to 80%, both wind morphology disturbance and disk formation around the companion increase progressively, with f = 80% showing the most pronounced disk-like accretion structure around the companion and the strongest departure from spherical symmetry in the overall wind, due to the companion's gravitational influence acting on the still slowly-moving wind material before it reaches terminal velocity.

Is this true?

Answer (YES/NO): YES